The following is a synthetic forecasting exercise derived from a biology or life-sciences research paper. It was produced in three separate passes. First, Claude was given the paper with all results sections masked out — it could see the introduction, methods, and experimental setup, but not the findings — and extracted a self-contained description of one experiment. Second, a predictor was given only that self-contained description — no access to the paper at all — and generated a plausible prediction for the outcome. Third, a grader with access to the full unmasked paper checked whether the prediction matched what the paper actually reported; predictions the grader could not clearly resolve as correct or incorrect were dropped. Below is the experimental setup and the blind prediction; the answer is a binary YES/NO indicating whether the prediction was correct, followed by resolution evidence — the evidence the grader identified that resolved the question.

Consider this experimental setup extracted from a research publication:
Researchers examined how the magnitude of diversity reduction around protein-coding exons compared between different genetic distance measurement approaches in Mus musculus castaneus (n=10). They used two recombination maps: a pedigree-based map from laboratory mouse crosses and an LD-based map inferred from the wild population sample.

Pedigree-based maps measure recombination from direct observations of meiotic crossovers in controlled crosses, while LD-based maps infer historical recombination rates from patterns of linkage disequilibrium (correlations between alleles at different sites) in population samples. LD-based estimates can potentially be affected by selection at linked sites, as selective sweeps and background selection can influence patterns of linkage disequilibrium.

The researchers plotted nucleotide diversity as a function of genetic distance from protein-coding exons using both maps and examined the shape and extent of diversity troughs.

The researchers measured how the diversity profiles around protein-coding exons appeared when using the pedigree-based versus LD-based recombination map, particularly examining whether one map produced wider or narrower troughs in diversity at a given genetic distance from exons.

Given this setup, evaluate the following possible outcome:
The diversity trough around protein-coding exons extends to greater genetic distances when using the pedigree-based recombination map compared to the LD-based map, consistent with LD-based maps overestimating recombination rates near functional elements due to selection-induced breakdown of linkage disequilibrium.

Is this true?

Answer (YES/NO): NO